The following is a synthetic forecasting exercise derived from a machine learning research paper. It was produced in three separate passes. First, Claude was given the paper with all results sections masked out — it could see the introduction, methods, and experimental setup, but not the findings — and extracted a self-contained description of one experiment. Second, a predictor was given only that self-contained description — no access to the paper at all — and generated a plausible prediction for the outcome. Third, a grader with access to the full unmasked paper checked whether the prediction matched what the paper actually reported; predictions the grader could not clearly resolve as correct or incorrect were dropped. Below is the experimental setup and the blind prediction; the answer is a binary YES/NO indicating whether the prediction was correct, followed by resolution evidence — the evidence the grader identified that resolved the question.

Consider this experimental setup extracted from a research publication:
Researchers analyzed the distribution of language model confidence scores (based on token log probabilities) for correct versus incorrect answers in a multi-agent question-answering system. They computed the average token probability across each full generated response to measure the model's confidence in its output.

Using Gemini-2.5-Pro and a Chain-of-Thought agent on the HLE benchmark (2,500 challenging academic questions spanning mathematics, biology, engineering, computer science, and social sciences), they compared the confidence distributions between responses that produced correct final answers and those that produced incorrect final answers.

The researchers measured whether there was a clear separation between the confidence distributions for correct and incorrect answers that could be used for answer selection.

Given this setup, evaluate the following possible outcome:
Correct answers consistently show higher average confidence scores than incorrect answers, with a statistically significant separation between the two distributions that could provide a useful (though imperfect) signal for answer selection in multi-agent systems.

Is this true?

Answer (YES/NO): NO